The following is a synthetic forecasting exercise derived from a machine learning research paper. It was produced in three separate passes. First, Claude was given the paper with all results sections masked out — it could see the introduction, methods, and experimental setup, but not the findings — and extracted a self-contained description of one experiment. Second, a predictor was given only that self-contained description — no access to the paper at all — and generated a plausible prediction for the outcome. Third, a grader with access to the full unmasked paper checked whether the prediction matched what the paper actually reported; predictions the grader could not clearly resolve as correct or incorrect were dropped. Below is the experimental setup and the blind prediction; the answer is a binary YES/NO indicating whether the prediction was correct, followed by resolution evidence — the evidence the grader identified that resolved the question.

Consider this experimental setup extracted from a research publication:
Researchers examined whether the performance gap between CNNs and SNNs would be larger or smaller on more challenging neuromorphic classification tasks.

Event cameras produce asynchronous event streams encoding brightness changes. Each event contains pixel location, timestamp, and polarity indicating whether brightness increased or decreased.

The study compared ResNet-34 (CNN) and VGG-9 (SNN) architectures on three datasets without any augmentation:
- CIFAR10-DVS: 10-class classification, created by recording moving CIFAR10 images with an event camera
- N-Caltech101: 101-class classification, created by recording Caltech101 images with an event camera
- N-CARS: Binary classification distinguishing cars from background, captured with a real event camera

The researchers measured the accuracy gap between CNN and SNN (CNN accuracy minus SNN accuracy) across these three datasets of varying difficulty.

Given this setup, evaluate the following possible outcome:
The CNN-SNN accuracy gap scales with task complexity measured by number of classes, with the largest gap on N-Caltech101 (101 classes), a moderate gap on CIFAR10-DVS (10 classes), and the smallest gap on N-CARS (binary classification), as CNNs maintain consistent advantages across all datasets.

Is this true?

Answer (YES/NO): YES